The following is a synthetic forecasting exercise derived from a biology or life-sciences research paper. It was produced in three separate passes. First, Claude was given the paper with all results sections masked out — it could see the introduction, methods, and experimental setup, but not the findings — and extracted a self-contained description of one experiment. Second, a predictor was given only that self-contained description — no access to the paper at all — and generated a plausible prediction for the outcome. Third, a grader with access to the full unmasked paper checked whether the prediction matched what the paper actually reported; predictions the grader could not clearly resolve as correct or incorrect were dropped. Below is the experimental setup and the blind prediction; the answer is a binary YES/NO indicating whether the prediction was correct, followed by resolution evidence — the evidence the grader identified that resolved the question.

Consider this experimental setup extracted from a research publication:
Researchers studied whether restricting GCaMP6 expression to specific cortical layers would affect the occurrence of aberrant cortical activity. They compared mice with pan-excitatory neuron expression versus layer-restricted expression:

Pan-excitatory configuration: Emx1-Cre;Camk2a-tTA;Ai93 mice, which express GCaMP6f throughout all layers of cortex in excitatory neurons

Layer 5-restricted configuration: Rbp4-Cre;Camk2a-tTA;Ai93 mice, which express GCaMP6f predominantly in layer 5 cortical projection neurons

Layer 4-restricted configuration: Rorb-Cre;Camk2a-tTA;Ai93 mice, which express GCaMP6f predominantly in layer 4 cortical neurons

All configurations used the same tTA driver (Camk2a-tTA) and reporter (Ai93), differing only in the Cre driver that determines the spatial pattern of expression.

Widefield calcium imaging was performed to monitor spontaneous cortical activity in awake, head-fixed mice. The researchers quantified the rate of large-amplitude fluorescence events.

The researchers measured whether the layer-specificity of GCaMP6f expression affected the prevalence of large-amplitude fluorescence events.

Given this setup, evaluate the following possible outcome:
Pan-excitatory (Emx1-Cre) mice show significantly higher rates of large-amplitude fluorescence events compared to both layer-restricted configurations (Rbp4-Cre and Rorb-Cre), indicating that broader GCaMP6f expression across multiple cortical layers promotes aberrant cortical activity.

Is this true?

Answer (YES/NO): YES